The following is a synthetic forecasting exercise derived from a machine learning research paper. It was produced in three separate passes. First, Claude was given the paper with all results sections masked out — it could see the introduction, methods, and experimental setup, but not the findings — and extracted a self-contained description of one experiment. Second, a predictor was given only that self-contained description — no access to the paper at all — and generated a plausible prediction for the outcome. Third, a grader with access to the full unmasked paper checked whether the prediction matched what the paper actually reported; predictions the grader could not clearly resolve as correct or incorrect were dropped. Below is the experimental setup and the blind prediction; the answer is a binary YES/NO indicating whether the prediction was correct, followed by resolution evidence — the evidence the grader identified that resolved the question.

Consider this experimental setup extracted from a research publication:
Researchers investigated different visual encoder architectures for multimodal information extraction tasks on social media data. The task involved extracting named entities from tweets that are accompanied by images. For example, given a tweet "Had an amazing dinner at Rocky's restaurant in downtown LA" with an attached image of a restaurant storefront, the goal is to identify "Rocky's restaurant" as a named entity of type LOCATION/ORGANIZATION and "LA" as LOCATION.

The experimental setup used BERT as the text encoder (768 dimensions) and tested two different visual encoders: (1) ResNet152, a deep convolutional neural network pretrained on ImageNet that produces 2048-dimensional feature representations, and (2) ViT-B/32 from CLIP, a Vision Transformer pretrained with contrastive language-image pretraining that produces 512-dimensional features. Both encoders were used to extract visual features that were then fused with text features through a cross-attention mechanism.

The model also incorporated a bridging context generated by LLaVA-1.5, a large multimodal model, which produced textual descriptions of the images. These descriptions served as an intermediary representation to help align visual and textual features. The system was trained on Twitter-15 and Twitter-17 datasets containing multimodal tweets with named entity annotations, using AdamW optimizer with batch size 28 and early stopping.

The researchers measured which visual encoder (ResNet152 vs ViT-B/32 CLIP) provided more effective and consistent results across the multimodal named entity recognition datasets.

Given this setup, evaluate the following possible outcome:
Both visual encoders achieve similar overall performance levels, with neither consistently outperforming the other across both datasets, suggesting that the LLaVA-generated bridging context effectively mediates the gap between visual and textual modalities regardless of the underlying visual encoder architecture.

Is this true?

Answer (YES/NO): NO